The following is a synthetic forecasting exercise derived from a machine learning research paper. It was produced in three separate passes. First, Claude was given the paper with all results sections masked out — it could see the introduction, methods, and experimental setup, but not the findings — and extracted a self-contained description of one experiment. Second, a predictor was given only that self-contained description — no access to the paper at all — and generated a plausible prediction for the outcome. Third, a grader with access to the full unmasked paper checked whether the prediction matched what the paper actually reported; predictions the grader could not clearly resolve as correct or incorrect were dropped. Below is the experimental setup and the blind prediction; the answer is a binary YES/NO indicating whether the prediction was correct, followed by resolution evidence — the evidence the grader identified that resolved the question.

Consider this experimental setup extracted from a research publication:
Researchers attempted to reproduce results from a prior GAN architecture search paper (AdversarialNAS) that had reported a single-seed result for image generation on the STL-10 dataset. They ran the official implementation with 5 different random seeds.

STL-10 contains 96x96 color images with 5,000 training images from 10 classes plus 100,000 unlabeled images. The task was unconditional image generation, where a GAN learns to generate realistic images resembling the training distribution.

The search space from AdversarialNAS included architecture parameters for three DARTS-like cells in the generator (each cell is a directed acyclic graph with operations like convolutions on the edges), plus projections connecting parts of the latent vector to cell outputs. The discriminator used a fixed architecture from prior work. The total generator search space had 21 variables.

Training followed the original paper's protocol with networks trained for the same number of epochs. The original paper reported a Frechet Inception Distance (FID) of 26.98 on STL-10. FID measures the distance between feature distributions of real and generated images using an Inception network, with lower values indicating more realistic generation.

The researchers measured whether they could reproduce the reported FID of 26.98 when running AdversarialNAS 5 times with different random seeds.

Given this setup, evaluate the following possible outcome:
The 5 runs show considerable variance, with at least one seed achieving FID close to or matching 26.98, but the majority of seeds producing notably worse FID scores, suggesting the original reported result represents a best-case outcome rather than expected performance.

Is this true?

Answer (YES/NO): NO